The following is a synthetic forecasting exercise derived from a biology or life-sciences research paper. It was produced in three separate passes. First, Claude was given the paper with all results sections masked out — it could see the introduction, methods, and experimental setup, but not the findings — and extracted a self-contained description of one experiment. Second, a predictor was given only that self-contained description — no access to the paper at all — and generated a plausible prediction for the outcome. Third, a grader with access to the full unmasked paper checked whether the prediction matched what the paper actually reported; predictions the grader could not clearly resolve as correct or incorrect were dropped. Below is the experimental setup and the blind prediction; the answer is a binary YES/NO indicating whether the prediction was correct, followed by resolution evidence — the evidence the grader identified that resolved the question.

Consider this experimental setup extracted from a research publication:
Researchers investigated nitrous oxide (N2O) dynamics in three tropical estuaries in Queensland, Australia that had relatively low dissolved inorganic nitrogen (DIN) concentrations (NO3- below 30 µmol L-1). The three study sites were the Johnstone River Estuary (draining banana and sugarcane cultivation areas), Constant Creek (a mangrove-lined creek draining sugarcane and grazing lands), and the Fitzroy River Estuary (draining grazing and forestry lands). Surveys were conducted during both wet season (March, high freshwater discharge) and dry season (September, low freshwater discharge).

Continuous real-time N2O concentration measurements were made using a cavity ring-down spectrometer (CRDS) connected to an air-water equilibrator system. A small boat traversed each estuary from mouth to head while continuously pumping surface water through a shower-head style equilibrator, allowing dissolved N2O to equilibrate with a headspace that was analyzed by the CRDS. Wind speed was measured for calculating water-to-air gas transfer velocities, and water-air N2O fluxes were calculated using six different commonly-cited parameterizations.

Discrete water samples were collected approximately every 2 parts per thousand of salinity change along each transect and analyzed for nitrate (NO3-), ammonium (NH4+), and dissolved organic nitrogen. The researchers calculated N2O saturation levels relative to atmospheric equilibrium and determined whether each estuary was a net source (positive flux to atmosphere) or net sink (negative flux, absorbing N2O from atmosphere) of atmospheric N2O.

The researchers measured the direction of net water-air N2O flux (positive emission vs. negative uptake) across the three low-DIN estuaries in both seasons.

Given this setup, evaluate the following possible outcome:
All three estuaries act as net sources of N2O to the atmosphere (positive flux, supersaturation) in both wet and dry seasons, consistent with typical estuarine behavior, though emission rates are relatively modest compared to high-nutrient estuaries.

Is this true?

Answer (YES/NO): NO